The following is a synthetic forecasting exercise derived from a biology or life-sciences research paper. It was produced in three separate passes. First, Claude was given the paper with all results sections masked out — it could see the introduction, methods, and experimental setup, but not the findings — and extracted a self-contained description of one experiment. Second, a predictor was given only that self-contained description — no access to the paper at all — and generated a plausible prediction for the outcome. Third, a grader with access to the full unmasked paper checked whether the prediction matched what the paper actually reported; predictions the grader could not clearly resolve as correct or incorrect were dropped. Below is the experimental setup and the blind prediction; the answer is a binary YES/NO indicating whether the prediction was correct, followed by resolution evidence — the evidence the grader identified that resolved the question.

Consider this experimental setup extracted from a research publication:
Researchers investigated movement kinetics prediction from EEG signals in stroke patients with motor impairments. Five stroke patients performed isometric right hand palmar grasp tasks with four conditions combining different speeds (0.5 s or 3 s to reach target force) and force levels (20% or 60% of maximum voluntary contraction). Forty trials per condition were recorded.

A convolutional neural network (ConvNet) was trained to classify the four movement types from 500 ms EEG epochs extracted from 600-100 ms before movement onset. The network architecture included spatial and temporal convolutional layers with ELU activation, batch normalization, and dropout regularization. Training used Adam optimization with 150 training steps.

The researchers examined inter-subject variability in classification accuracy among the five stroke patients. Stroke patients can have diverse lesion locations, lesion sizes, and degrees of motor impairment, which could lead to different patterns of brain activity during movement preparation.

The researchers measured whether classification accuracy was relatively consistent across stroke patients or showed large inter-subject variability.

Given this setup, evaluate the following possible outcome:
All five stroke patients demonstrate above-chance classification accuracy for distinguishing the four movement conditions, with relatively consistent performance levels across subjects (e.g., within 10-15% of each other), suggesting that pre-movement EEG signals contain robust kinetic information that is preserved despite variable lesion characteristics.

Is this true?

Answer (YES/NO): NO